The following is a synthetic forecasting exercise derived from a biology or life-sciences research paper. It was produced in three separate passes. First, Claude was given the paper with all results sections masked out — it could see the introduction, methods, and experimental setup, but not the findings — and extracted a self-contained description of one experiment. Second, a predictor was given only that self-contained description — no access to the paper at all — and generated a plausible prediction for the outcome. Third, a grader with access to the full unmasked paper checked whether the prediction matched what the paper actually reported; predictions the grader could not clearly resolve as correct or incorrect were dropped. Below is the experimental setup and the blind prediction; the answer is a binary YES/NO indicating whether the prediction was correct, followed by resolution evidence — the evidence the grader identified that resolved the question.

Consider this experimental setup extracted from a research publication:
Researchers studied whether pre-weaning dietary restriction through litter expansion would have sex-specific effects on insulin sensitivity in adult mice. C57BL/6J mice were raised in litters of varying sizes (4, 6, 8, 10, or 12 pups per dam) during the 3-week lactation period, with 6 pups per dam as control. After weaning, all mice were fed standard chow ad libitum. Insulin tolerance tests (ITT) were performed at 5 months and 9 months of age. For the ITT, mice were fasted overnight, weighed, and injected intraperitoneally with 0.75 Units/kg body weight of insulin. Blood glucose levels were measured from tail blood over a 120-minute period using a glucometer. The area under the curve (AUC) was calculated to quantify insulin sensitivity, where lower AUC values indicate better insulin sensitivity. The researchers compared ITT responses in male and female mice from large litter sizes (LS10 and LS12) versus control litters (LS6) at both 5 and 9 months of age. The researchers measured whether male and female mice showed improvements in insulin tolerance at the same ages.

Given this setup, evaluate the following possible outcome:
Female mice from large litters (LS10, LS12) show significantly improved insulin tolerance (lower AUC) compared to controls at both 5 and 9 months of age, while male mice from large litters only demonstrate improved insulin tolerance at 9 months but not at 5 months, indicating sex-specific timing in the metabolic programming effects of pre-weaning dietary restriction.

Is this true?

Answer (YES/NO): NO